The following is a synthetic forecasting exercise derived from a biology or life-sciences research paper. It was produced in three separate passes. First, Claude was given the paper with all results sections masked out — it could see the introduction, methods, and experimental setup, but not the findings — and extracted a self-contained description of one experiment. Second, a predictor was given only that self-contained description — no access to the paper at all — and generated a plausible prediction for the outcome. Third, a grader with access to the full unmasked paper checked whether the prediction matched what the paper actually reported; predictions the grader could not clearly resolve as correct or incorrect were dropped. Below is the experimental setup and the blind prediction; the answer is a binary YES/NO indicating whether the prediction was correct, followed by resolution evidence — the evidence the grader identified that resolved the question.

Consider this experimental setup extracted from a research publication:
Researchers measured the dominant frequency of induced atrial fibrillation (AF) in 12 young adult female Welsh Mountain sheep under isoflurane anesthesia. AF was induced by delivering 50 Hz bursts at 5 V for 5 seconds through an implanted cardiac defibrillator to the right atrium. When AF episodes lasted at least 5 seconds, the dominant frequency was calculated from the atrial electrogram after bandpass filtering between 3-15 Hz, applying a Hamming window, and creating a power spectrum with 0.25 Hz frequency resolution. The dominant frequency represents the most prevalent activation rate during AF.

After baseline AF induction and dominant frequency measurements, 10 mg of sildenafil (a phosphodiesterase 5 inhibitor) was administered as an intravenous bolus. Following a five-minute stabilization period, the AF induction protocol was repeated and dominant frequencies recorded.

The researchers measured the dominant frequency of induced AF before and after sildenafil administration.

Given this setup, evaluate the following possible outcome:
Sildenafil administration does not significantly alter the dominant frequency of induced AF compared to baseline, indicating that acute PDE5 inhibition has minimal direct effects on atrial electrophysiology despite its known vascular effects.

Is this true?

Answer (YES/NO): NO